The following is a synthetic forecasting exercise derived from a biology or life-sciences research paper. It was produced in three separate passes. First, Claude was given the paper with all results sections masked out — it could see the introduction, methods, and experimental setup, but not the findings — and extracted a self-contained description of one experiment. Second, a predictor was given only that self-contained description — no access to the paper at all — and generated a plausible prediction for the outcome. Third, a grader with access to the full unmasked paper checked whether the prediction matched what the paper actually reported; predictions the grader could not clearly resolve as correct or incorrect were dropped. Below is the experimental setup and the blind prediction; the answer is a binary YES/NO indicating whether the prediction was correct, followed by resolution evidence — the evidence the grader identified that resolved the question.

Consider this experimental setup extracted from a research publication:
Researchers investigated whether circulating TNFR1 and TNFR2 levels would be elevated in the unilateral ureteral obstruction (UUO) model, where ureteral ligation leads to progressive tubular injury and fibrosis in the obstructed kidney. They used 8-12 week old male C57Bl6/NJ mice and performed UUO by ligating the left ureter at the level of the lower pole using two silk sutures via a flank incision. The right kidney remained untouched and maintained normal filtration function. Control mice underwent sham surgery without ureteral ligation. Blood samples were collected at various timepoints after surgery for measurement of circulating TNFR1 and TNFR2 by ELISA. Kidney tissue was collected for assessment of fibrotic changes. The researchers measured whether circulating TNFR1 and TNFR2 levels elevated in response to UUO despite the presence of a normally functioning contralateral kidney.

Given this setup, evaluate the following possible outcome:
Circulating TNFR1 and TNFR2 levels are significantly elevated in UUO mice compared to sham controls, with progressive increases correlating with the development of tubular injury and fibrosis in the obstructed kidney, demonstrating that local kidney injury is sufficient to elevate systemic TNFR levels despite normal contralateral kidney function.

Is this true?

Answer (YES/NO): NO